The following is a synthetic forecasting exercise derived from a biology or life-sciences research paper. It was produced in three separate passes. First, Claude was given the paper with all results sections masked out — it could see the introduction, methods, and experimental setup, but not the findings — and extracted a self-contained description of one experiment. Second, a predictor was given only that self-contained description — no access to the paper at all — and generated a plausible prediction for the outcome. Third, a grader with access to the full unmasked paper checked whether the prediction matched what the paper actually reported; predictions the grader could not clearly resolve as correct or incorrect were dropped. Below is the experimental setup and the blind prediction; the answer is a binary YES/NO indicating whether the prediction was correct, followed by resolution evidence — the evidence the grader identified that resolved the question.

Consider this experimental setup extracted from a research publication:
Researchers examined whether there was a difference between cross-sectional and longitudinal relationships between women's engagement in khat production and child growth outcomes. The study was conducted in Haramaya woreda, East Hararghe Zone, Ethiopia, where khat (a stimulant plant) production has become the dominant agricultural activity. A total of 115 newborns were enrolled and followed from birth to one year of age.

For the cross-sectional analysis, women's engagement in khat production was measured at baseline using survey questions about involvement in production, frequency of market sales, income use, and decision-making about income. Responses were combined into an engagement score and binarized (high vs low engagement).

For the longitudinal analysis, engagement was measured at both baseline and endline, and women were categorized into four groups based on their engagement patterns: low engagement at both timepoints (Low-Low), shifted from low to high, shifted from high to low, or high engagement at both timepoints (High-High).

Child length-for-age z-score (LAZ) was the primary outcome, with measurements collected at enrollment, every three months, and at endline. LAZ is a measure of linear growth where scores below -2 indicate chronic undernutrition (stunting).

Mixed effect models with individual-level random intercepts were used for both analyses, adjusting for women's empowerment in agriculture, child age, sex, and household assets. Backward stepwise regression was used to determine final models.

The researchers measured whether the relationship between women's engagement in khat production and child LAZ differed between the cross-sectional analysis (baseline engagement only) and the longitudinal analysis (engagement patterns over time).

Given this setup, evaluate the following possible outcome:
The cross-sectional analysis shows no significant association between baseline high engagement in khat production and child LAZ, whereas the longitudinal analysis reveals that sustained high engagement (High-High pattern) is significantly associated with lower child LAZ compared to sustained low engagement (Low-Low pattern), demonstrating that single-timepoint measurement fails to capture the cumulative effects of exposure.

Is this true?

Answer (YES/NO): YES